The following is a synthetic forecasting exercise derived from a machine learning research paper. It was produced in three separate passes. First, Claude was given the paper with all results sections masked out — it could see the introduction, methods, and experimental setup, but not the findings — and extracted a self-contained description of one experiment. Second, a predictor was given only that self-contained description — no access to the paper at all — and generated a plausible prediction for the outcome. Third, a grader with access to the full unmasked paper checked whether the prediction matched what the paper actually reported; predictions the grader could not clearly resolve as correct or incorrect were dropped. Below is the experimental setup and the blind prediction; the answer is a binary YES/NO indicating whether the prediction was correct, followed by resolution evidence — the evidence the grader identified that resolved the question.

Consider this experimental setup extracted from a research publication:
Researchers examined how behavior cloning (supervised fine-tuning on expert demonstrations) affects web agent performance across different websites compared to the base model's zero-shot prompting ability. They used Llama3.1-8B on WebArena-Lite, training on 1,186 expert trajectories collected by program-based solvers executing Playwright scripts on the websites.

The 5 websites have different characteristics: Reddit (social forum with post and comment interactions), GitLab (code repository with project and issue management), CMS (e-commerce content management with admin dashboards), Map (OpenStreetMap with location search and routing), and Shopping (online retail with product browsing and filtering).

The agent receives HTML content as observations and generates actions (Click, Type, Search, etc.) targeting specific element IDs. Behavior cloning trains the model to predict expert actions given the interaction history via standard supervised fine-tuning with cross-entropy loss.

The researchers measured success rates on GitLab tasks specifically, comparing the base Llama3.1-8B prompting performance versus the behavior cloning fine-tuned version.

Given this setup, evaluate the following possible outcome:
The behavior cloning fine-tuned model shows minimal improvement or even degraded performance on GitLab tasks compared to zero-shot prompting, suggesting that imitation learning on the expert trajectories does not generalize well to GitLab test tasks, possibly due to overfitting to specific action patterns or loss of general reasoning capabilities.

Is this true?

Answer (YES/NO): YES